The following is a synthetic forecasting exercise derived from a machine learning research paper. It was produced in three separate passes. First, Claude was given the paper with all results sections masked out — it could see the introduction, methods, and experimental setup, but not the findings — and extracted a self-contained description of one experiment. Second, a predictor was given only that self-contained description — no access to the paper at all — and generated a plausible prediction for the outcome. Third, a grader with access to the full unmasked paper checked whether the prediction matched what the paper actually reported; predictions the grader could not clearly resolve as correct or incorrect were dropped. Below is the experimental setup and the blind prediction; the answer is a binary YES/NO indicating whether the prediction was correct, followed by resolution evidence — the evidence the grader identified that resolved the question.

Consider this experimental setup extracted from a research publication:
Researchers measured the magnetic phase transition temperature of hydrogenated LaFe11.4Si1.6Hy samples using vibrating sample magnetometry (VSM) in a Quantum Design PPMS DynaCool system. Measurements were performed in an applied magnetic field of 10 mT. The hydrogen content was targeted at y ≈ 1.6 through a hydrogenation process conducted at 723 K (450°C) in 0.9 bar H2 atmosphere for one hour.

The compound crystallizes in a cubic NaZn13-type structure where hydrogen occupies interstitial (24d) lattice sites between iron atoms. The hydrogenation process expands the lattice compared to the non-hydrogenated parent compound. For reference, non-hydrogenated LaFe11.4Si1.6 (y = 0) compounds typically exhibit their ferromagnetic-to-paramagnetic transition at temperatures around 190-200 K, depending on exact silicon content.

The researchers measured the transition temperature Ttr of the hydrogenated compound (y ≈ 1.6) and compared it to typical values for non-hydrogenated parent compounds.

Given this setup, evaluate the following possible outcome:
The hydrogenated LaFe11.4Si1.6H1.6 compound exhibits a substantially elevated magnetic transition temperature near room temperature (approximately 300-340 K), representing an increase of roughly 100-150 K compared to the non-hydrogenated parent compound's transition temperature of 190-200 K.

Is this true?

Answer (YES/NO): YES